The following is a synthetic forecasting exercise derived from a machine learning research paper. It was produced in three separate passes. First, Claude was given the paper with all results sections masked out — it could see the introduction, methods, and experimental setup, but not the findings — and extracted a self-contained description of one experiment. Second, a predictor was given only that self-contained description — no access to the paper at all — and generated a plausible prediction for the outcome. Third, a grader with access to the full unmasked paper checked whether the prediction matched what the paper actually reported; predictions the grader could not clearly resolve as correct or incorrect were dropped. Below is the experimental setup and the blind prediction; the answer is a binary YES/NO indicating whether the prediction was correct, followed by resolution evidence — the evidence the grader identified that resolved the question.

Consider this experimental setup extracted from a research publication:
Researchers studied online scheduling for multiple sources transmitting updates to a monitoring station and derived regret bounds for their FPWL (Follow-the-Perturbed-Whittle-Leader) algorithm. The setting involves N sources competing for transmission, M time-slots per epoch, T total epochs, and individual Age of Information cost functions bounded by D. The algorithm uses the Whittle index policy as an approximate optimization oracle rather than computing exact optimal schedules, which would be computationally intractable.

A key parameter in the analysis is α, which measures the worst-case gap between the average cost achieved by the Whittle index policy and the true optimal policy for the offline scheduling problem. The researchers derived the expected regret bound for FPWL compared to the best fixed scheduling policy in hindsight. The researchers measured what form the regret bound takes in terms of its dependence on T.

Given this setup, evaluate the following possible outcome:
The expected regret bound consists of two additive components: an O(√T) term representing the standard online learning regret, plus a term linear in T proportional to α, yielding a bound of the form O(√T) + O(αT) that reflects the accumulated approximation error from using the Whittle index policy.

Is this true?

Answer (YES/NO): YES